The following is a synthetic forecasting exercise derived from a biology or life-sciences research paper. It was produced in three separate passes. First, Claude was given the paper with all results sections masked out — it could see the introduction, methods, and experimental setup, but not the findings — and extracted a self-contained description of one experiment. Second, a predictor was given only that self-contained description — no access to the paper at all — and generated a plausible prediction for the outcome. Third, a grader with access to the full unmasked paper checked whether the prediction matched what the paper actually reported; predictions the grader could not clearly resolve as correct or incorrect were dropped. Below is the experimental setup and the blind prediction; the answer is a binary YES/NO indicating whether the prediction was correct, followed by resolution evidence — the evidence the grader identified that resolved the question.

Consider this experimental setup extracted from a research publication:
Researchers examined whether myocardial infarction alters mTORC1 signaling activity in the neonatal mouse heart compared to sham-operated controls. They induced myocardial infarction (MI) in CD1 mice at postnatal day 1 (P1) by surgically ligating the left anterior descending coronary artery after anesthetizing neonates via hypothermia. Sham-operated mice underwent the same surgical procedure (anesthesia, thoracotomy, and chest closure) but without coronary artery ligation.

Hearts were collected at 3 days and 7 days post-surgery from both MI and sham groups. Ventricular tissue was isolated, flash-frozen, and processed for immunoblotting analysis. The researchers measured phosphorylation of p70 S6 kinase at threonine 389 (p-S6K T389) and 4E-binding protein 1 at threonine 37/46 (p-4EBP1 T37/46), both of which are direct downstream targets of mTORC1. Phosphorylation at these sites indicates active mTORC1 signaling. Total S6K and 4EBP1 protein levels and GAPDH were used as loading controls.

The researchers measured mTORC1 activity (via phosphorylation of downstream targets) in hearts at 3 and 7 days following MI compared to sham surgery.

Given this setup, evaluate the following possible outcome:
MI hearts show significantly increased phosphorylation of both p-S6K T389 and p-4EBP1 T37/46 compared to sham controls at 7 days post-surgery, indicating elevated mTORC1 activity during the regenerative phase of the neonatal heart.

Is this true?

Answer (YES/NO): NO